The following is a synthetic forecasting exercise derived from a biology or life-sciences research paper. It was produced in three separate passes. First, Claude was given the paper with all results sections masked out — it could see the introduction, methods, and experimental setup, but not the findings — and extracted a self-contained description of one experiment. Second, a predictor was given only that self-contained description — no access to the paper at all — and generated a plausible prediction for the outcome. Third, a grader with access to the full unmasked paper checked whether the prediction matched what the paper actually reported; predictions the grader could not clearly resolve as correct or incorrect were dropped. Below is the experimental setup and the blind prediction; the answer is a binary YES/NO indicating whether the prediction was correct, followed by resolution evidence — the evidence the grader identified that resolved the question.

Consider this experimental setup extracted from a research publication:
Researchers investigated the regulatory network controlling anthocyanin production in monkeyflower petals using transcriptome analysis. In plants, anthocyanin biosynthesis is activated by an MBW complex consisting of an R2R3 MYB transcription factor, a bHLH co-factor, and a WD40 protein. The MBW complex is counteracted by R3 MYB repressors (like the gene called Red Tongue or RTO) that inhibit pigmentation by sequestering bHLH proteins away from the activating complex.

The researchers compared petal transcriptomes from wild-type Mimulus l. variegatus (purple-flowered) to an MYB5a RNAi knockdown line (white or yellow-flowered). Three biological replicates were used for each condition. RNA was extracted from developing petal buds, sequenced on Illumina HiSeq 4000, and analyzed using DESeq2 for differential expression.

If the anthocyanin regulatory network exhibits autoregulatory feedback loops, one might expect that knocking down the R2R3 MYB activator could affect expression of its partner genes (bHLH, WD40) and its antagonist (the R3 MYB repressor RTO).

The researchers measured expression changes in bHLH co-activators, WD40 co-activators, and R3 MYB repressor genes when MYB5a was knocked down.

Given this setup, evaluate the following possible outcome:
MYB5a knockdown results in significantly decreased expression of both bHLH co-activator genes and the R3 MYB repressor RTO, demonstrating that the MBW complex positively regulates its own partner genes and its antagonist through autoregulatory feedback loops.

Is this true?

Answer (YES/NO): YES